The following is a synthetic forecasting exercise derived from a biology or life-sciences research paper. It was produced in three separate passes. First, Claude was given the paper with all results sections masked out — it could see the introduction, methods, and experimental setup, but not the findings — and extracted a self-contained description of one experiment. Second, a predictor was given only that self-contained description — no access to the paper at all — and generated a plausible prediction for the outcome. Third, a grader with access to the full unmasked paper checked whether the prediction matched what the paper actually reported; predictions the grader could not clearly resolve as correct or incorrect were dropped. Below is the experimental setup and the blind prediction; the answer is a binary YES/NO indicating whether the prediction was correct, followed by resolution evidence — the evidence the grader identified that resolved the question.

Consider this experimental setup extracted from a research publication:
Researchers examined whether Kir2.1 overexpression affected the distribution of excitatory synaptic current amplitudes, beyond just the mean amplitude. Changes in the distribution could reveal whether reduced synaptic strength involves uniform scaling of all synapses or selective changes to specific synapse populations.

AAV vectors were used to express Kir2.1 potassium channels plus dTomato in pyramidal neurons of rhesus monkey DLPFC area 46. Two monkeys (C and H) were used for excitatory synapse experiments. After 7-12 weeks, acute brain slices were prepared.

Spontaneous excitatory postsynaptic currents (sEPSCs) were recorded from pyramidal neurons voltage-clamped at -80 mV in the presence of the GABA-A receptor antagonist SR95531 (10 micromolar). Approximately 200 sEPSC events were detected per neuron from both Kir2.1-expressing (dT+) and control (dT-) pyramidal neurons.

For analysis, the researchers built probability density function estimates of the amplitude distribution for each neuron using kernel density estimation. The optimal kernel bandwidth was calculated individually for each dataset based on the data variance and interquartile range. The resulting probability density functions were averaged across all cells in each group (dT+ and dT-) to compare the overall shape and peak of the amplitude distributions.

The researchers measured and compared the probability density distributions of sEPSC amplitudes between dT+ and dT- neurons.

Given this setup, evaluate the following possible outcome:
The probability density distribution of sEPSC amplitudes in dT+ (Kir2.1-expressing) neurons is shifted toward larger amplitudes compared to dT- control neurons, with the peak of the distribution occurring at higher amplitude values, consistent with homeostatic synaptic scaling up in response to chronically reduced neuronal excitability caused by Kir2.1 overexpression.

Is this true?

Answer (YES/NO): NO